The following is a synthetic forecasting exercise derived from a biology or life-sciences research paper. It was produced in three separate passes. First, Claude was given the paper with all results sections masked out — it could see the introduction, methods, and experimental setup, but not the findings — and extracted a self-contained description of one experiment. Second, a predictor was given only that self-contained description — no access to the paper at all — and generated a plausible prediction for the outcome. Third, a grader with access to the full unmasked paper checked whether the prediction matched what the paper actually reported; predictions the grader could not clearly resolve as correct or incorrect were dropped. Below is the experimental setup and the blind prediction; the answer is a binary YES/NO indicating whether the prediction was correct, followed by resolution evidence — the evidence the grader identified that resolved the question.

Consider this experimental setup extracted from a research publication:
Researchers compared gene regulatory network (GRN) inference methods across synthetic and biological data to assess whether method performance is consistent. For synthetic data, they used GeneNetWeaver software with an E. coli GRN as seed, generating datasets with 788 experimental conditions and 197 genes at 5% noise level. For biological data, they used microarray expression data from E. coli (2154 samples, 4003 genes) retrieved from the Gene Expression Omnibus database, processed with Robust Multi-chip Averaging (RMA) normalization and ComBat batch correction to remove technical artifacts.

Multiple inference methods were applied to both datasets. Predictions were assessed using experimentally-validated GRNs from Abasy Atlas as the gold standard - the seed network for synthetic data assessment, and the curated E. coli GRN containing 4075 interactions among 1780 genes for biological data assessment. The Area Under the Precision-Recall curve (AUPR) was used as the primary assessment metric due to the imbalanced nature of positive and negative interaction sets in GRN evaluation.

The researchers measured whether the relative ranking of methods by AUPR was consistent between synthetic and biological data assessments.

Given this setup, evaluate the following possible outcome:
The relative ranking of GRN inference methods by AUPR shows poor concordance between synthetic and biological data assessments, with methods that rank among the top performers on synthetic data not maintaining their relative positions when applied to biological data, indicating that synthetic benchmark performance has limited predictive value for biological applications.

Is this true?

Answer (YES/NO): NO